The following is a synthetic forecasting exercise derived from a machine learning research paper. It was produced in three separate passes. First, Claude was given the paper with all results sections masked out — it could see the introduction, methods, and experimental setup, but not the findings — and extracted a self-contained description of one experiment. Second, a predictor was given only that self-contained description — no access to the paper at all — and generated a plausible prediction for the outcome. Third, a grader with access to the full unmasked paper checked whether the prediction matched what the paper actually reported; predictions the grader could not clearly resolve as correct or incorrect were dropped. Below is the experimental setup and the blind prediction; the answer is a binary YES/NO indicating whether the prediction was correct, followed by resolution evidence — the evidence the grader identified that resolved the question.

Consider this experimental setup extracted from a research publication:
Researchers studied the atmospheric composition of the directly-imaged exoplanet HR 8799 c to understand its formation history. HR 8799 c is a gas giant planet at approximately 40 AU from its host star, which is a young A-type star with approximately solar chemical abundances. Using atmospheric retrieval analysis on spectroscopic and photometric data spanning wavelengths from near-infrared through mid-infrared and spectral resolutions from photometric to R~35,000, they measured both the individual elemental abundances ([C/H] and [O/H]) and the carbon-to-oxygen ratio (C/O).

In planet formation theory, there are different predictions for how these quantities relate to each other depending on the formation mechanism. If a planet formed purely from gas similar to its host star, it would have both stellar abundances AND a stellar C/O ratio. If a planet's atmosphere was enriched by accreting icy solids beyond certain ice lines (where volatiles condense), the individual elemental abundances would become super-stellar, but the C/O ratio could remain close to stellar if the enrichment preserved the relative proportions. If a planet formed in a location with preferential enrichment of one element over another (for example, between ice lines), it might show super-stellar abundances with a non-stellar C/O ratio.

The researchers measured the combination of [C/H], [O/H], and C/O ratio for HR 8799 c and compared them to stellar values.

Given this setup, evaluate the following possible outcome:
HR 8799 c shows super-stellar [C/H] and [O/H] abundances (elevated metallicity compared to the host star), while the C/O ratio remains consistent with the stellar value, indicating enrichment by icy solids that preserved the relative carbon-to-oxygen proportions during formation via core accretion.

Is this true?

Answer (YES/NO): YES